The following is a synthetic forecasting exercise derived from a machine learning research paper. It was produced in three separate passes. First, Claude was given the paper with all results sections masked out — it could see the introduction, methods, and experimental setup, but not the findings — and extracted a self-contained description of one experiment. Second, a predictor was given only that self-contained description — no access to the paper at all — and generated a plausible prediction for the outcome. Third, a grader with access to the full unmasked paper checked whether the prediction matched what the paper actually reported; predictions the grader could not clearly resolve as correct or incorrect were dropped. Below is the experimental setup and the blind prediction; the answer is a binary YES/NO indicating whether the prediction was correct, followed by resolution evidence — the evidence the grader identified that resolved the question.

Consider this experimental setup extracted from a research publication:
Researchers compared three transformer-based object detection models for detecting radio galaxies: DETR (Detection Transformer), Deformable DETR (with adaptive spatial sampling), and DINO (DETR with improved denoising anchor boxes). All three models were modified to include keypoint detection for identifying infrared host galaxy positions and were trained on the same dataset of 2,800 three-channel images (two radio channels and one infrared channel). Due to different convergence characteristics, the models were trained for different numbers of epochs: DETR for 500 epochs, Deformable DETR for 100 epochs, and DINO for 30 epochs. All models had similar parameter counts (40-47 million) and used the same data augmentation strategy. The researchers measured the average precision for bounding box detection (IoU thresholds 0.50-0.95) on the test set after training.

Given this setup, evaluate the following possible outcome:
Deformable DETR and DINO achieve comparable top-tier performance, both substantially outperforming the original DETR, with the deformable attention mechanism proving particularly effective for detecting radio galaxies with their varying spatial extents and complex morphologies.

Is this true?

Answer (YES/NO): NO